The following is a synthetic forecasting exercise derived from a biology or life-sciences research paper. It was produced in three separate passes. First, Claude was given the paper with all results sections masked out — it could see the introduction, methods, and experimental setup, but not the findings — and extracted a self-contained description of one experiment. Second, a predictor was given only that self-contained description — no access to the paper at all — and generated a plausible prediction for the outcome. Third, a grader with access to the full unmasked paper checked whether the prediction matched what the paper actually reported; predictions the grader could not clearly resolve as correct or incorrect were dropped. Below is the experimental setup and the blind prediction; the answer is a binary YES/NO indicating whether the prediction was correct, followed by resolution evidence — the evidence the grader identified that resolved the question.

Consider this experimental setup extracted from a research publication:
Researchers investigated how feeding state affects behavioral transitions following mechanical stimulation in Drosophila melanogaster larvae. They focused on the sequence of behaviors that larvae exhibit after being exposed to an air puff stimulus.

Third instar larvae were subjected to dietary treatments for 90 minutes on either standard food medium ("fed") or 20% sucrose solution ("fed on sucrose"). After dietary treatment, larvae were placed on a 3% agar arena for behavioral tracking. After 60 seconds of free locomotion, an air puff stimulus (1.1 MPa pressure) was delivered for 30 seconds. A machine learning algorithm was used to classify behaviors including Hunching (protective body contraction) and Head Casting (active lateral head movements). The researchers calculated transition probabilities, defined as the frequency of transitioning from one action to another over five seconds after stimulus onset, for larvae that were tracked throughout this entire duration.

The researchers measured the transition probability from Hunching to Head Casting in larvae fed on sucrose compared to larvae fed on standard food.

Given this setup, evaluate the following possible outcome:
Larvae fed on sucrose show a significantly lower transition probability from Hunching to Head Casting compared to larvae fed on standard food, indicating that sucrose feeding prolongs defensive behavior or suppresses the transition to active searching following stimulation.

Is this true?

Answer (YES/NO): NO